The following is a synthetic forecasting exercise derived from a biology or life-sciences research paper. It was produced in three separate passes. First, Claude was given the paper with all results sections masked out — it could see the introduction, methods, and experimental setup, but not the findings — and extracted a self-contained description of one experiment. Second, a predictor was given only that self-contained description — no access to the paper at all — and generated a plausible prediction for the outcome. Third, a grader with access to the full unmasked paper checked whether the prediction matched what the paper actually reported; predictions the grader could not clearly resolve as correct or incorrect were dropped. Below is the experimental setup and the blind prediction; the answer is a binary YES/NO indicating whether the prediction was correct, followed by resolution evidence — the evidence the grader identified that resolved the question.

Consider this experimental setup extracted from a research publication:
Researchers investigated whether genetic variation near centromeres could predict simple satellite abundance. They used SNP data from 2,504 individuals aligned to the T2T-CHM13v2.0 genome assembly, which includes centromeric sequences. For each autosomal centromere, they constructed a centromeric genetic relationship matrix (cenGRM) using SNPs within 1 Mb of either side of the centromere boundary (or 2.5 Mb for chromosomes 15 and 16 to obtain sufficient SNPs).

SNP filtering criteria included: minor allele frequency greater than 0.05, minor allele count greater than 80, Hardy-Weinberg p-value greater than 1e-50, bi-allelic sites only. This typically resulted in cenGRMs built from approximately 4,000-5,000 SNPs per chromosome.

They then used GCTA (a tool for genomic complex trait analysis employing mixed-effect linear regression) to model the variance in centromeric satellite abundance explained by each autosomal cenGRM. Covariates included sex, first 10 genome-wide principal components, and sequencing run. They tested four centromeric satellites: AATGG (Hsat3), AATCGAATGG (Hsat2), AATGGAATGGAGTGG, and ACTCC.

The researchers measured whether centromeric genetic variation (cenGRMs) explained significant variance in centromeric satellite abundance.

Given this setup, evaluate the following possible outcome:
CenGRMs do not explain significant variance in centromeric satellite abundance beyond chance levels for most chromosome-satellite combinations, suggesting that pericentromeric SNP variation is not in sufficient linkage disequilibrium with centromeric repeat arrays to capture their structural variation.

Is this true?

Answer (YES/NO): NO